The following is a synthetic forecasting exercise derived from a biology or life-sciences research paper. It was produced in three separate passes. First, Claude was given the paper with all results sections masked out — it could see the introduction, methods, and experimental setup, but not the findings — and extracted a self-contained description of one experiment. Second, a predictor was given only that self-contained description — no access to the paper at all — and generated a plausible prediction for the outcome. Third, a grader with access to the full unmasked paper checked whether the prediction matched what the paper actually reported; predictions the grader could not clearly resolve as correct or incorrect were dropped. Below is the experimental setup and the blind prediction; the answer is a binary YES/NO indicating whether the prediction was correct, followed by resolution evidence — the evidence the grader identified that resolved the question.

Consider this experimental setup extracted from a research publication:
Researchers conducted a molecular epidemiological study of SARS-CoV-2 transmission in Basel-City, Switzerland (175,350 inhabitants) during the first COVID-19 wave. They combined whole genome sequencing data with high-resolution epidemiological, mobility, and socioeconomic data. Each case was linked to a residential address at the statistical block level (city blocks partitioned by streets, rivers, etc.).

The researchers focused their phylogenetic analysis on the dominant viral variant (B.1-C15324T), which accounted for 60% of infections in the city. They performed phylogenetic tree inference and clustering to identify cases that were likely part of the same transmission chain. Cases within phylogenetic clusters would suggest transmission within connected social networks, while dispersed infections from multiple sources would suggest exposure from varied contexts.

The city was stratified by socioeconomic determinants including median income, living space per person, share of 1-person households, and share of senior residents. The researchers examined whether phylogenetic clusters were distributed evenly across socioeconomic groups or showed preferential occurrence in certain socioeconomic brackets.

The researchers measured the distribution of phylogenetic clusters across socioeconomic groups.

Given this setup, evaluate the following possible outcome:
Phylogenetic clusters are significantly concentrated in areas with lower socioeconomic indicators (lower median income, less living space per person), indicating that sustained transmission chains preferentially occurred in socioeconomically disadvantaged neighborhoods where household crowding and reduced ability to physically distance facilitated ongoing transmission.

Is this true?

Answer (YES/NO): NO